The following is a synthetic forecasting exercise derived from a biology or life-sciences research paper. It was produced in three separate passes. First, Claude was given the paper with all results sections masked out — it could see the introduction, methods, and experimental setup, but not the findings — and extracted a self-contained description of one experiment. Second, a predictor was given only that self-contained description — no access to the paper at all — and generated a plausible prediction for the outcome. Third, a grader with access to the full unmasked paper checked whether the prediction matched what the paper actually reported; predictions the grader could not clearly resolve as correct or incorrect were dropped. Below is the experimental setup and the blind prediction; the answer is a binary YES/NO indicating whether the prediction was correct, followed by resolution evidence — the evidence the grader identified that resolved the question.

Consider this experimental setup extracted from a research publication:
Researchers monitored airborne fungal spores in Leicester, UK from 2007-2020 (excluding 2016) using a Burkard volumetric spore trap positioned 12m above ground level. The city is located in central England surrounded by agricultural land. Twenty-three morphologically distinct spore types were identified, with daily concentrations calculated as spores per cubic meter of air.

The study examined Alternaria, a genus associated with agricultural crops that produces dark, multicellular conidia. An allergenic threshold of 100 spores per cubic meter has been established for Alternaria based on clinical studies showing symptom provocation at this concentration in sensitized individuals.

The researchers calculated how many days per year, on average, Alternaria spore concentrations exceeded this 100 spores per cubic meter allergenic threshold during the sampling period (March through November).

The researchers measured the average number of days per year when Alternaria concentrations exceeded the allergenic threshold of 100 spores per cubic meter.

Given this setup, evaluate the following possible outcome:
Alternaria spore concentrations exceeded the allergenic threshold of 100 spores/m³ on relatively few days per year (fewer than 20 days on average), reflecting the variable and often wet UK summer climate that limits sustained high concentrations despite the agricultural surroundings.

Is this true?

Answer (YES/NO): NO